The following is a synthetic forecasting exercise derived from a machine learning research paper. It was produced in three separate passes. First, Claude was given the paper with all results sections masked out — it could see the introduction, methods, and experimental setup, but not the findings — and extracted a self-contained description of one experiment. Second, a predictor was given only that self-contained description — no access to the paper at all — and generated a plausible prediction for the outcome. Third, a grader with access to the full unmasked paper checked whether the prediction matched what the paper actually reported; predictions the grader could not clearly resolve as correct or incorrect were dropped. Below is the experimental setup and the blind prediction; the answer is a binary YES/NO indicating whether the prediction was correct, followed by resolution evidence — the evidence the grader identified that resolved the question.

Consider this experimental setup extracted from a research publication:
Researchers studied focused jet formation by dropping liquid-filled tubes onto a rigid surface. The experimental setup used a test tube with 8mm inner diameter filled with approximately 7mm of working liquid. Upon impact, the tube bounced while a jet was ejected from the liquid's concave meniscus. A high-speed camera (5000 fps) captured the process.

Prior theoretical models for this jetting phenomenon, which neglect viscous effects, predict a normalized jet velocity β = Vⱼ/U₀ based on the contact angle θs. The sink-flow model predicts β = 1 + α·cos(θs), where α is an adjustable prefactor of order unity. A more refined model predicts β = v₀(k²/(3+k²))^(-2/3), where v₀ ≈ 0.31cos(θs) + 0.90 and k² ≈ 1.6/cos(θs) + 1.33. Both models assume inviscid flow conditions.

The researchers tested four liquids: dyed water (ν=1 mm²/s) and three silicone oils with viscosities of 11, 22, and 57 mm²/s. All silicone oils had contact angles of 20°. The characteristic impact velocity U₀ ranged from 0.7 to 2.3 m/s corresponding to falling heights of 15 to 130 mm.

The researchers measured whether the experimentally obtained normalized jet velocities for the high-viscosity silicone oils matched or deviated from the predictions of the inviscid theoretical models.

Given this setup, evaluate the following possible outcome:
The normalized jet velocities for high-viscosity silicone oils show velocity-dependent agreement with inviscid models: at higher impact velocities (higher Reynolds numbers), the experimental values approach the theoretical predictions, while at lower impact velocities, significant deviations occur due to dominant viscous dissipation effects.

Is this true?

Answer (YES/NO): YES